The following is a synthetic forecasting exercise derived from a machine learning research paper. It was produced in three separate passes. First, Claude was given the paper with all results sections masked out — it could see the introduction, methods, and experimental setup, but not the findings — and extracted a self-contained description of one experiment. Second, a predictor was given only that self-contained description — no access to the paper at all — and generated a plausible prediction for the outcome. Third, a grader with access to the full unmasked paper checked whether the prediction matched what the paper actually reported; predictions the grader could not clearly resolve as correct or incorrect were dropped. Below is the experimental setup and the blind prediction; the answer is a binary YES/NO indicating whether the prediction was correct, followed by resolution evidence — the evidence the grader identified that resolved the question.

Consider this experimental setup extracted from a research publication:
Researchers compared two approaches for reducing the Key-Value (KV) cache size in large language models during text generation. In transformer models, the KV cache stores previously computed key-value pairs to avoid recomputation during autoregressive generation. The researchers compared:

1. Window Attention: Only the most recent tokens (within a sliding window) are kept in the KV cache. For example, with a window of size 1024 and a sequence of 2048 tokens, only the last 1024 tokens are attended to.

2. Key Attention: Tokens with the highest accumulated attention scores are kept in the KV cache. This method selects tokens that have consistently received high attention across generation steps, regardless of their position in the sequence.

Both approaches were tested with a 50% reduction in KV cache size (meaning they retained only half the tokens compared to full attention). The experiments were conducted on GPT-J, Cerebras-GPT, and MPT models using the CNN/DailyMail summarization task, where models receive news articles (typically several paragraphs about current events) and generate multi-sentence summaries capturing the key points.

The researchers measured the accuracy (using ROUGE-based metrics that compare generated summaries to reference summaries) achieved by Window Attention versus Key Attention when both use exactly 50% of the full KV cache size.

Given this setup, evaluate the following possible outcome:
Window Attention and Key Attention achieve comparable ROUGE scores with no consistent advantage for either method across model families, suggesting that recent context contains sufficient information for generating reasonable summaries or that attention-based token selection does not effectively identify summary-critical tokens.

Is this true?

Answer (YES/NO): NO